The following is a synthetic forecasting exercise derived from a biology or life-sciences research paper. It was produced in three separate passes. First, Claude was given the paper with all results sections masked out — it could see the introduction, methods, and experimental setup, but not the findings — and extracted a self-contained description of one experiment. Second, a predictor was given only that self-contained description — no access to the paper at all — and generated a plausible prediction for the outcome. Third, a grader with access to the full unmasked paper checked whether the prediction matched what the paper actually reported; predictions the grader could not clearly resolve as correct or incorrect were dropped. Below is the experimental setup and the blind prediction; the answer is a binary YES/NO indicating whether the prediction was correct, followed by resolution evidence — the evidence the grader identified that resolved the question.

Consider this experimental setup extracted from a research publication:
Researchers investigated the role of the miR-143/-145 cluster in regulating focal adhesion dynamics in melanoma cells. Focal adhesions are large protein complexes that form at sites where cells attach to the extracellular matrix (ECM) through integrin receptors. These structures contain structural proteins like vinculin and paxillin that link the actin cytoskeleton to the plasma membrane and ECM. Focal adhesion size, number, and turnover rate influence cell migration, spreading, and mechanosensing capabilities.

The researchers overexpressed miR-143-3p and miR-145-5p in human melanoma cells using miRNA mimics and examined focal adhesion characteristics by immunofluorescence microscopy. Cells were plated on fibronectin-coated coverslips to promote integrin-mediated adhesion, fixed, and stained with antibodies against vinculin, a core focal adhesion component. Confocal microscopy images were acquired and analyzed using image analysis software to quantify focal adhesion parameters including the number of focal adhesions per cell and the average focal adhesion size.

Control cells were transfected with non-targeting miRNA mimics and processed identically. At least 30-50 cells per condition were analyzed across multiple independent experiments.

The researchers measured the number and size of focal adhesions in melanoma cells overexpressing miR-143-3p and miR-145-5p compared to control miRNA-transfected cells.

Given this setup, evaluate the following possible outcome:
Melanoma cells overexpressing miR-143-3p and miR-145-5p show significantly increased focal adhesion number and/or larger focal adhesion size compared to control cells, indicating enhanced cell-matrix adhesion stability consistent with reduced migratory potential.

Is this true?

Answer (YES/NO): NO